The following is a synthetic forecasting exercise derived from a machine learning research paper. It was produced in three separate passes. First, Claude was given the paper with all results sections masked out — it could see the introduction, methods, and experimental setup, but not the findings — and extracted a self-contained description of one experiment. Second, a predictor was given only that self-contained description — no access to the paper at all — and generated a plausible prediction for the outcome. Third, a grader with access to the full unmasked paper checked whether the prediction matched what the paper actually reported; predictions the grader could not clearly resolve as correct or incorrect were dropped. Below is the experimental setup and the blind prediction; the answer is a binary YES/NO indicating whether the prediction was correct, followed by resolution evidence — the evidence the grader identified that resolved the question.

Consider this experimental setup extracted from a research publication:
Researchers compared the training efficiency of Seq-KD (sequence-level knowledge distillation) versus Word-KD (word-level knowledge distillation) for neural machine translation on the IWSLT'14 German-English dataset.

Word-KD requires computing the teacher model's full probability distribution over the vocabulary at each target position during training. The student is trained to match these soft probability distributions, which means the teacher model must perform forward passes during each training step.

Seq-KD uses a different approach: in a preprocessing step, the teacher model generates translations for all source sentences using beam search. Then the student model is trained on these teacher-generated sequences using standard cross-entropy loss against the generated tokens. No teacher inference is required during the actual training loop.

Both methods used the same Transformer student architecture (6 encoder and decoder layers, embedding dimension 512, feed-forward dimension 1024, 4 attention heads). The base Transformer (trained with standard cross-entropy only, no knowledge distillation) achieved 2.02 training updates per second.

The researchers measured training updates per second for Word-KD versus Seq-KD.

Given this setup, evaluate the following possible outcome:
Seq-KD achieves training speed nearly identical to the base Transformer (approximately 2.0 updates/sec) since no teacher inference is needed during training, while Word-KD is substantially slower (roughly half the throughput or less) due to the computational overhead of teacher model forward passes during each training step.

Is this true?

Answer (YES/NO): NO